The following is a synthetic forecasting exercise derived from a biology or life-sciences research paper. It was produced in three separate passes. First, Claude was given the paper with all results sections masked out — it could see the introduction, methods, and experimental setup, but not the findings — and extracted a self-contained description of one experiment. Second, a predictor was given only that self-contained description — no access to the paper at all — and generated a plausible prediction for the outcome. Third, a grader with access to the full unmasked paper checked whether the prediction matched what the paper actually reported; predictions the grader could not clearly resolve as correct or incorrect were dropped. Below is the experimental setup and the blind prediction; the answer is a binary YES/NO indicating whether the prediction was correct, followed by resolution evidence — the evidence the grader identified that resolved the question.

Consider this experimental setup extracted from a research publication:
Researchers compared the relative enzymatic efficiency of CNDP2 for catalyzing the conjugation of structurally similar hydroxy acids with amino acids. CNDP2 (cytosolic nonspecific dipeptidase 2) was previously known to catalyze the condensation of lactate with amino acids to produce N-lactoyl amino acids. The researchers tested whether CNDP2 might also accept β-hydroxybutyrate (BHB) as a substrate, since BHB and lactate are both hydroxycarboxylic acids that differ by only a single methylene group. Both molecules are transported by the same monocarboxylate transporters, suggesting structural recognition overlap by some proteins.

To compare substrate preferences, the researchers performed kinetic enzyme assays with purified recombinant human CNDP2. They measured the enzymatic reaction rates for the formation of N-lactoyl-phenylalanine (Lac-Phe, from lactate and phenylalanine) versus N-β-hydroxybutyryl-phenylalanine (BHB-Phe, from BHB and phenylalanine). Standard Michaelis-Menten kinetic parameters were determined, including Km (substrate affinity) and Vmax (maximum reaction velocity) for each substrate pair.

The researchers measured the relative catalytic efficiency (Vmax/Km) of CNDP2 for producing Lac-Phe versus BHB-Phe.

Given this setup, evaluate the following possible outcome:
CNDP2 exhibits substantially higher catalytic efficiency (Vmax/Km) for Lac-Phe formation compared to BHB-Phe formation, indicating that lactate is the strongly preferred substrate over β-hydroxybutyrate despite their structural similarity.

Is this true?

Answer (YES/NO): NO